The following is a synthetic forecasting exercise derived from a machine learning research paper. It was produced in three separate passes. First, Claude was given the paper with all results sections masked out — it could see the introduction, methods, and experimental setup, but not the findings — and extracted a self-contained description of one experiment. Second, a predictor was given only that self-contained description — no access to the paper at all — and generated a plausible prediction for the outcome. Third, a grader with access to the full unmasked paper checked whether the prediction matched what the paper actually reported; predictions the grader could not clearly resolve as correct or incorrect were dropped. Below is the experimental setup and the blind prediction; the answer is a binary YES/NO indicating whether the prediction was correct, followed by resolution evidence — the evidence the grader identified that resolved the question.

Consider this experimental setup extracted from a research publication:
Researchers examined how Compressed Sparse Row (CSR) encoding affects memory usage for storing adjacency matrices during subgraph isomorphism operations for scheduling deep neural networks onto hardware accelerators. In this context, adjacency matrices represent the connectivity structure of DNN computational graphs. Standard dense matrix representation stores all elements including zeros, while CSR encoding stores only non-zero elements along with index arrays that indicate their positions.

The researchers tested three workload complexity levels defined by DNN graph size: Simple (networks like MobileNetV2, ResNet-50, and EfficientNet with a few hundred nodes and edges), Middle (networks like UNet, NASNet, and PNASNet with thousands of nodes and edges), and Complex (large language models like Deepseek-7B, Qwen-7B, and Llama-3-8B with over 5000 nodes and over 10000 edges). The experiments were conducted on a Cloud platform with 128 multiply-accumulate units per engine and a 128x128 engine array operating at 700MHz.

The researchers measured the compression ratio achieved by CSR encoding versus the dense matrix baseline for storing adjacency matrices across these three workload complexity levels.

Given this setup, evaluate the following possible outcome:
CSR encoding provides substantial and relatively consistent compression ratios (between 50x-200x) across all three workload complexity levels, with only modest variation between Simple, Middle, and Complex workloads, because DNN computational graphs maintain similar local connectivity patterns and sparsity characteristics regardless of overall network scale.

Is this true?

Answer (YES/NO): NO